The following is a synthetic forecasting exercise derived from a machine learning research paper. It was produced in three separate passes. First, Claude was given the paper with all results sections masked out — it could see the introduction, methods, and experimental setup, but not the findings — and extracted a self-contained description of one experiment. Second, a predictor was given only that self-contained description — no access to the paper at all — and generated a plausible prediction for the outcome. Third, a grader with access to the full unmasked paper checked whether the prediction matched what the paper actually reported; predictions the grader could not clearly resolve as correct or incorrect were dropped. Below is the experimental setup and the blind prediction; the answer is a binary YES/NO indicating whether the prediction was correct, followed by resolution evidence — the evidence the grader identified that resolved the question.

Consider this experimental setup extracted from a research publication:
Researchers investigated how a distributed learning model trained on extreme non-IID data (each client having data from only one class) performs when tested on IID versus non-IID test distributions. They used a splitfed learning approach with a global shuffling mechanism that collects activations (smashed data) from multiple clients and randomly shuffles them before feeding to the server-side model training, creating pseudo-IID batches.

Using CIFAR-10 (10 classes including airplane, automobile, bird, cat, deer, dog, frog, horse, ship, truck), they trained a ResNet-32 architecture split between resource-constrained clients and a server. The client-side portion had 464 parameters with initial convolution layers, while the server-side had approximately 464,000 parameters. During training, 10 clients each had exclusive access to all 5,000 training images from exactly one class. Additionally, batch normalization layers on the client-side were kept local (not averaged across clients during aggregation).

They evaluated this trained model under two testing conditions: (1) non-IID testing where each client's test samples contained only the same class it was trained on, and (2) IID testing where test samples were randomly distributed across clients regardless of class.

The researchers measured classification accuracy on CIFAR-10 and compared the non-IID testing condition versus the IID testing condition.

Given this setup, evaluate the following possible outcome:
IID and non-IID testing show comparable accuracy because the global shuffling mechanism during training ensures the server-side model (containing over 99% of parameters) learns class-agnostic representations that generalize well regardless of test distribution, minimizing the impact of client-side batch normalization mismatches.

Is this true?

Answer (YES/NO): NO